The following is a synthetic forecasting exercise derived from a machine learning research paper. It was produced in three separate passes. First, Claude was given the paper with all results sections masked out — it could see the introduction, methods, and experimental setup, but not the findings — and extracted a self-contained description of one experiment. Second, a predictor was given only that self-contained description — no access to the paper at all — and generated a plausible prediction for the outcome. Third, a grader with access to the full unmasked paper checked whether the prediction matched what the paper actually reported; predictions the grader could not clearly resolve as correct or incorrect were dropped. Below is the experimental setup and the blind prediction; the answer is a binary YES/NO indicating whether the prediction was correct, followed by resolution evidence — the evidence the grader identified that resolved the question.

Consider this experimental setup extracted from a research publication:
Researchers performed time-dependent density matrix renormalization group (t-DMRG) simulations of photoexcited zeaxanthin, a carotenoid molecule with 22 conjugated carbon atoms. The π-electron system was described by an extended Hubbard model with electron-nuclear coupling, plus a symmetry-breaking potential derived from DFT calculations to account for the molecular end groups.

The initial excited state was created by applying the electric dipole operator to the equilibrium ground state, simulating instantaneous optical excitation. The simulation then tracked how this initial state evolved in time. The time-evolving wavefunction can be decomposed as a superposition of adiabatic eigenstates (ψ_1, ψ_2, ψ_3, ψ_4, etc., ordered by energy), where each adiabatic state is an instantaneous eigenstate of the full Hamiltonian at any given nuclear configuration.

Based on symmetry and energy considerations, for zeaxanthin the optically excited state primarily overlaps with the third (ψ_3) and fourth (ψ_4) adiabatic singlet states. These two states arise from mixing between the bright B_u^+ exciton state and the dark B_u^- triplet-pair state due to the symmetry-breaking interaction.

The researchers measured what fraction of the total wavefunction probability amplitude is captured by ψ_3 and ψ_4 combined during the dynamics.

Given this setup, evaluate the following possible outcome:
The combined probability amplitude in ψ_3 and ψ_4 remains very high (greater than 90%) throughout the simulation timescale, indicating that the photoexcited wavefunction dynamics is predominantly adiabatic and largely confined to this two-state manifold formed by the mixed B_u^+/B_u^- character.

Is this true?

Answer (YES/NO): NO